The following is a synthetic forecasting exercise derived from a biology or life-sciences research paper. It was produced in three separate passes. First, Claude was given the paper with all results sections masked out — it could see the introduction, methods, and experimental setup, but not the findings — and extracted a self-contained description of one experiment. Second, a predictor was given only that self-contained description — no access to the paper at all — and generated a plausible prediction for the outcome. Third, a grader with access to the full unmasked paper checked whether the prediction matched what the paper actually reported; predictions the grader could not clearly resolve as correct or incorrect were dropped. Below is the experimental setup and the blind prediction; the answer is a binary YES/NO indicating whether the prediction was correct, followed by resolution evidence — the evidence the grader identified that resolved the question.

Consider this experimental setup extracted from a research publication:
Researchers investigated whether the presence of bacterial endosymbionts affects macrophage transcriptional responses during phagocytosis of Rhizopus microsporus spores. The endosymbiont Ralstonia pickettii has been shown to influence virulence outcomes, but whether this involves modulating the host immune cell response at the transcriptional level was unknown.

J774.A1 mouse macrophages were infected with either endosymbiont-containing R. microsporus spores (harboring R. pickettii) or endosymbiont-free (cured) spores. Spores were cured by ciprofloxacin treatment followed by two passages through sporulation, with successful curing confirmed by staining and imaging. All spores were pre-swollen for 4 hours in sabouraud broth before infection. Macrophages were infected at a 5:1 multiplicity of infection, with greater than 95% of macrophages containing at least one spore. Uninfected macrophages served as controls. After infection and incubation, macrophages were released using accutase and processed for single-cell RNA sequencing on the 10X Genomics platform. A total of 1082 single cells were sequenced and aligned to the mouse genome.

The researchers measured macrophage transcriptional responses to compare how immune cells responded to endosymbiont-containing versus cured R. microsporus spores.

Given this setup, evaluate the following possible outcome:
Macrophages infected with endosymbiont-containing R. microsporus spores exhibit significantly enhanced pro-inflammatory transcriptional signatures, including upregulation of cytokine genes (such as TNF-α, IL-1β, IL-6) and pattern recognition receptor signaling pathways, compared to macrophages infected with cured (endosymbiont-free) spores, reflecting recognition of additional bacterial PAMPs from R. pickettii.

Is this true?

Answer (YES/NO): NO